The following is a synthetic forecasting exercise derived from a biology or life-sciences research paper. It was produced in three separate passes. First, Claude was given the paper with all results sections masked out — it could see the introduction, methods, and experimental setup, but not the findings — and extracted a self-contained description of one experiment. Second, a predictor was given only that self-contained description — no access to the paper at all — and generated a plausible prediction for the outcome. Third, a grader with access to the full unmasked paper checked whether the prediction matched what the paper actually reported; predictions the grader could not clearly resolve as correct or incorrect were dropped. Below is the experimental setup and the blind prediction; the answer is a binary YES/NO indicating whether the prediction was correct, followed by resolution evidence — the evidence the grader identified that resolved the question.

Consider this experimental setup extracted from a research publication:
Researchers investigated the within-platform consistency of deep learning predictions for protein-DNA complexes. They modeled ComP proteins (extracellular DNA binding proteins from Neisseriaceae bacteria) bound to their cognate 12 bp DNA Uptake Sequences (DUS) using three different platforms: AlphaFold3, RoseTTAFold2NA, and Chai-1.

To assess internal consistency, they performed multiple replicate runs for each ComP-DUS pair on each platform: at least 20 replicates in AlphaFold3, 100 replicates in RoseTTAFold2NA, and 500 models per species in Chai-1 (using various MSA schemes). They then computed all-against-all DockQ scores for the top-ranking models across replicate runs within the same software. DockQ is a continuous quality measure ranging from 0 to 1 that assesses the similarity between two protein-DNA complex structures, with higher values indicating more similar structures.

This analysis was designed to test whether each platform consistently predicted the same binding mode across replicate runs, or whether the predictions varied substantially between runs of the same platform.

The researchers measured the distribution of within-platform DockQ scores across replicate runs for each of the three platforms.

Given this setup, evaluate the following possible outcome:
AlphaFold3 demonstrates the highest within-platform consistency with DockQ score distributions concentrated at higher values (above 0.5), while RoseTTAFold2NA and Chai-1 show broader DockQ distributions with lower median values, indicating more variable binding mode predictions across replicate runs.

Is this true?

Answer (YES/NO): YES